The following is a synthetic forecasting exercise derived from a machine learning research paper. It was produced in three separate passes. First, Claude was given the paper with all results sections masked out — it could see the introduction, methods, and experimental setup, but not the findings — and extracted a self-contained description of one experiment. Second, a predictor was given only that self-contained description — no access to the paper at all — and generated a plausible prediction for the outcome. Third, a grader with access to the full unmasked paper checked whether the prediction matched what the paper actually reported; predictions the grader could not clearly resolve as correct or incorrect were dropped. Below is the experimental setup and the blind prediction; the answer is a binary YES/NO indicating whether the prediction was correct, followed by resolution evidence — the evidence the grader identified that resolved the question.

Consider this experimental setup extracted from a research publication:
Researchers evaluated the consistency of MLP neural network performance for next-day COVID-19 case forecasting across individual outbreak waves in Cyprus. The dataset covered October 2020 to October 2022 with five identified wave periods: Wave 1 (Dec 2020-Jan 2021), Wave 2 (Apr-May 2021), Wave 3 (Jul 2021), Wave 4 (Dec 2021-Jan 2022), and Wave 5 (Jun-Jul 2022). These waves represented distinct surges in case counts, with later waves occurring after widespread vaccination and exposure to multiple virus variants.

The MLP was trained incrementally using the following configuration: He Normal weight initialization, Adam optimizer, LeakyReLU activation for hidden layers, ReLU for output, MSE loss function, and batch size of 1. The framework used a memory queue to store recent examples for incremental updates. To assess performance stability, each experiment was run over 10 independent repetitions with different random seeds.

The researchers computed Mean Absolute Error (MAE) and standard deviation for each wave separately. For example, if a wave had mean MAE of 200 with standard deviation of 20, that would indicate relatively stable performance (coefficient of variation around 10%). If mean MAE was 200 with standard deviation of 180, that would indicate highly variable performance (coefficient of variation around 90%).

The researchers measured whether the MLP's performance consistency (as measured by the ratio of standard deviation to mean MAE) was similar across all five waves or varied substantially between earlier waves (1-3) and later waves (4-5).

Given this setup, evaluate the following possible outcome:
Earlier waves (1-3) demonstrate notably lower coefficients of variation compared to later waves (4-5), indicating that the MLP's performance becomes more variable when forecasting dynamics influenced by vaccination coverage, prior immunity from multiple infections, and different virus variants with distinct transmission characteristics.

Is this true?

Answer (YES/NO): NO